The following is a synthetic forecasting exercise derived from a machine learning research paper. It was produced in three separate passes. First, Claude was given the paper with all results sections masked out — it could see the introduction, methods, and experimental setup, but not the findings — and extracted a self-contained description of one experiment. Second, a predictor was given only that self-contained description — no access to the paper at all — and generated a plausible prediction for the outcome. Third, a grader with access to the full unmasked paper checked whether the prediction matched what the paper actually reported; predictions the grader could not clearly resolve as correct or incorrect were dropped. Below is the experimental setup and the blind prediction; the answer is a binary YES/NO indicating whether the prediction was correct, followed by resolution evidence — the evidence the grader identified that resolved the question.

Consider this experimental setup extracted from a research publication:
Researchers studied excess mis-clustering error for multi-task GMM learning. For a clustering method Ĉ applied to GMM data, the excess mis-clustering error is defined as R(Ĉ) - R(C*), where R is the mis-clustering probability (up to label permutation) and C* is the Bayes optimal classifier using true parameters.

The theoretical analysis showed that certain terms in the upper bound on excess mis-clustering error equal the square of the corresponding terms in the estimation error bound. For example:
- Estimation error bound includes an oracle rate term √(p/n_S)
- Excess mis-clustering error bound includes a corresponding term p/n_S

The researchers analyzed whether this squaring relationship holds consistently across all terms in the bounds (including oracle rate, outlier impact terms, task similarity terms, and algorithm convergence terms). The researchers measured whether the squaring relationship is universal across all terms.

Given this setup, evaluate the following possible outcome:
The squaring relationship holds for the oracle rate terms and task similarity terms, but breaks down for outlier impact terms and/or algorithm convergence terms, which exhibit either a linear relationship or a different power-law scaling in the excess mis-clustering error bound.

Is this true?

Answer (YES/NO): NO